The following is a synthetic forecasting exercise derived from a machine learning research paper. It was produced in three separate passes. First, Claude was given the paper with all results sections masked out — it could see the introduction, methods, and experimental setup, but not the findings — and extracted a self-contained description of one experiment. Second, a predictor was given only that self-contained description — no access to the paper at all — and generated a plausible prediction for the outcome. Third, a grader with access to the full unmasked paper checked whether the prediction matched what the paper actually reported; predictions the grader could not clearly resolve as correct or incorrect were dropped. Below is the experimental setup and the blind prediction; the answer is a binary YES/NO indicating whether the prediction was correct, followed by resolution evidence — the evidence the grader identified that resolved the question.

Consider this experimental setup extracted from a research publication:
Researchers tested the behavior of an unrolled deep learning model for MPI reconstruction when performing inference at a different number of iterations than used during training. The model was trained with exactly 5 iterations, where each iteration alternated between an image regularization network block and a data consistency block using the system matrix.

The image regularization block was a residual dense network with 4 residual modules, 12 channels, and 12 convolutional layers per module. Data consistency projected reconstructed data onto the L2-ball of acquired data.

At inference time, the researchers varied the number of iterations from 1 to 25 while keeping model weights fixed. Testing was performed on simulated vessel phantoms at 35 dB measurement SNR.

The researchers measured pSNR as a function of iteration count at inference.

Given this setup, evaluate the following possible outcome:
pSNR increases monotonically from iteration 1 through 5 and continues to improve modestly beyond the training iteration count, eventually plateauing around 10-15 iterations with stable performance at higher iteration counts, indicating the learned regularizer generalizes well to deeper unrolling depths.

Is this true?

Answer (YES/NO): NO